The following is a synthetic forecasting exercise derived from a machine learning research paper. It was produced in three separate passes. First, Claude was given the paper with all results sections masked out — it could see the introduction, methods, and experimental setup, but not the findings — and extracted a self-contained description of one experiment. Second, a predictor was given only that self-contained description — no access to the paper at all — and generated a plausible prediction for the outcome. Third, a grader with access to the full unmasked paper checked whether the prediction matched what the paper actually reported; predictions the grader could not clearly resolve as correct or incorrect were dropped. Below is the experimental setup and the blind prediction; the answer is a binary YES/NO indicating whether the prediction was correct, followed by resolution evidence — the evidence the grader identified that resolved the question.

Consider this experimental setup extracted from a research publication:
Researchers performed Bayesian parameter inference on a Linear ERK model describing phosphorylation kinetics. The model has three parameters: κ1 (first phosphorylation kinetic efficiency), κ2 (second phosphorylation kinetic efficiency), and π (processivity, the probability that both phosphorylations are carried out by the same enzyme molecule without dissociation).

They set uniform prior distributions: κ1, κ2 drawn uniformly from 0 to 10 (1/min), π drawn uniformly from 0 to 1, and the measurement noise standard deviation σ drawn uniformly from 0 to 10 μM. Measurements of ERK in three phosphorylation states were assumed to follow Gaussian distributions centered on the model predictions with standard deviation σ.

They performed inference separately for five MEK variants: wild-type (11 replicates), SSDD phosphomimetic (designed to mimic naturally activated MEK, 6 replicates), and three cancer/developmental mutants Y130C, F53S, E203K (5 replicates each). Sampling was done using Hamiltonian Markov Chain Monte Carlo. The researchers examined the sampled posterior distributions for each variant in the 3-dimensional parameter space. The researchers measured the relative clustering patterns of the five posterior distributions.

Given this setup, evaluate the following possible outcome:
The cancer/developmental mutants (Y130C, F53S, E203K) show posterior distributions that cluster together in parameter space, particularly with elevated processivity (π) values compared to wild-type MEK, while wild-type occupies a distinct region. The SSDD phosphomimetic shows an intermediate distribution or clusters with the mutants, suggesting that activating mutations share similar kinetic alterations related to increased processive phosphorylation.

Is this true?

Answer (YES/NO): NO